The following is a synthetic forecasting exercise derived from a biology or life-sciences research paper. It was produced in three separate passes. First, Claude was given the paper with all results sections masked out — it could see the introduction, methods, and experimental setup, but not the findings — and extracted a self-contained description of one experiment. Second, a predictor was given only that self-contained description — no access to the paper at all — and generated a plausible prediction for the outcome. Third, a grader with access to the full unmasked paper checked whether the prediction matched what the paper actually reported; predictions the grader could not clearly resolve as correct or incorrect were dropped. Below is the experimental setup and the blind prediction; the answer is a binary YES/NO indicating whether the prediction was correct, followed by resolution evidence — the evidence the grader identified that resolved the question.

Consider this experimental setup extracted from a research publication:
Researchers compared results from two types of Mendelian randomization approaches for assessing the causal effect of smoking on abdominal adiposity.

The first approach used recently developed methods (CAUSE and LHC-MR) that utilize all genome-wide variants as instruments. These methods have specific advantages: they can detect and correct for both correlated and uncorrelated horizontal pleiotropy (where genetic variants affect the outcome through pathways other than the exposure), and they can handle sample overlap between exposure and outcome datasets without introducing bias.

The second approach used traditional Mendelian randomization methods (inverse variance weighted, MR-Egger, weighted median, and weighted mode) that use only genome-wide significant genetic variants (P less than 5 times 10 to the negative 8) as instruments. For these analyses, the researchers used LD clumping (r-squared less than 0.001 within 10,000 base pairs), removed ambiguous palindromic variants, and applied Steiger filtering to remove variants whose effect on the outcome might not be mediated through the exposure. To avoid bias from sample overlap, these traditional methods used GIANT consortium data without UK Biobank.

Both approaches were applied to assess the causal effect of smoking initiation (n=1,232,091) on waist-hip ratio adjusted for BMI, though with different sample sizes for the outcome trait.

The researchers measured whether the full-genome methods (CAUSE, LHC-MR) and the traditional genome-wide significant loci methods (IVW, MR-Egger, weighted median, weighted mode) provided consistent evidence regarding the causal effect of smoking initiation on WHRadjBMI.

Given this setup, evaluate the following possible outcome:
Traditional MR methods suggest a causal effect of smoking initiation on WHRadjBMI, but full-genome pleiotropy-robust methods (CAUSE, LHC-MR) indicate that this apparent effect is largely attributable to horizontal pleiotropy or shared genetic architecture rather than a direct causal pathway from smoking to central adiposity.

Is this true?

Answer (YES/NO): NO